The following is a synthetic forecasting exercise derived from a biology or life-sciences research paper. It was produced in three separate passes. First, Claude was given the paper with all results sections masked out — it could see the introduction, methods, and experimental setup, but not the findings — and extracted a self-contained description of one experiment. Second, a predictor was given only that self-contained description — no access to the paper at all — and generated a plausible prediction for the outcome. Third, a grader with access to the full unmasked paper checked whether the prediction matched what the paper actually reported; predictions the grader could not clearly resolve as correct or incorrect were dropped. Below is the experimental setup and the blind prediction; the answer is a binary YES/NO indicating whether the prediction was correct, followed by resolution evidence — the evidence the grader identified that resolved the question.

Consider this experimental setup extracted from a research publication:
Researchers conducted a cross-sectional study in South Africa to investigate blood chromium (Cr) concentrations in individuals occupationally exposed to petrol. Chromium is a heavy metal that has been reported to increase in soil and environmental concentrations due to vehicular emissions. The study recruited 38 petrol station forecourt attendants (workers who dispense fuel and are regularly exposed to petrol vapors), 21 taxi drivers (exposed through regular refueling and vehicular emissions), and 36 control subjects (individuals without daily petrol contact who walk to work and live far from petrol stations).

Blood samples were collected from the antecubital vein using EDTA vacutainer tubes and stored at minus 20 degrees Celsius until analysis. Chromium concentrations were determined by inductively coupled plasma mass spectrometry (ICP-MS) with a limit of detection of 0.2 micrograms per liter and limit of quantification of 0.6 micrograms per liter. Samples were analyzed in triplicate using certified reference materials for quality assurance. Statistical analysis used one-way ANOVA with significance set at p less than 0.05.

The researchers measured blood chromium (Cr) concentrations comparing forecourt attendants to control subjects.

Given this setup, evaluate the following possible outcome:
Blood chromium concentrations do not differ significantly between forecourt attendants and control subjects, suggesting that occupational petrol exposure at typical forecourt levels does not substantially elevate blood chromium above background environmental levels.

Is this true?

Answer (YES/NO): YES